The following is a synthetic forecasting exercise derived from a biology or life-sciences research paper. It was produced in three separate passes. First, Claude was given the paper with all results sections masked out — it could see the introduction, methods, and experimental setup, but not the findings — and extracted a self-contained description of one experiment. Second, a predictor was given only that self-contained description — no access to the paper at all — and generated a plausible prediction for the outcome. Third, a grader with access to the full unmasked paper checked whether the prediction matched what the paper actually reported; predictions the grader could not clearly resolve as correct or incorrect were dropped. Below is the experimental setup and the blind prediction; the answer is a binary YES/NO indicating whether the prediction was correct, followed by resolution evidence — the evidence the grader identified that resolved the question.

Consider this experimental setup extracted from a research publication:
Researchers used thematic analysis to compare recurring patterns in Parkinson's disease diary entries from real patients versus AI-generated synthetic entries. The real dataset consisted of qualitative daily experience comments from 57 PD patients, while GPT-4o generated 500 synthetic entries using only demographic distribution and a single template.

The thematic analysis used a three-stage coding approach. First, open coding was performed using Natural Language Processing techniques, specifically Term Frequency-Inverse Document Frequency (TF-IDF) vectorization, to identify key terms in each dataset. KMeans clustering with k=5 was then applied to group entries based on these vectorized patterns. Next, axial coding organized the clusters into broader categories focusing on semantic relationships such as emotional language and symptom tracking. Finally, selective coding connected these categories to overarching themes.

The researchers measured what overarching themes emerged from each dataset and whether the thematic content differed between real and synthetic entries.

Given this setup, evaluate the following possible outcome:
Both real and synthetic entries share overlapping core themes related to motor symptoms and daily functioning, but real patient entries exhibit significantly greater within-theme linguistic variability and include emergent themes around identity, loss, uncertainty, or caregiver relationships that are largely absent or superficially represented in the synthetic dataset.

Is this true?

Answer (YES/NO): NO